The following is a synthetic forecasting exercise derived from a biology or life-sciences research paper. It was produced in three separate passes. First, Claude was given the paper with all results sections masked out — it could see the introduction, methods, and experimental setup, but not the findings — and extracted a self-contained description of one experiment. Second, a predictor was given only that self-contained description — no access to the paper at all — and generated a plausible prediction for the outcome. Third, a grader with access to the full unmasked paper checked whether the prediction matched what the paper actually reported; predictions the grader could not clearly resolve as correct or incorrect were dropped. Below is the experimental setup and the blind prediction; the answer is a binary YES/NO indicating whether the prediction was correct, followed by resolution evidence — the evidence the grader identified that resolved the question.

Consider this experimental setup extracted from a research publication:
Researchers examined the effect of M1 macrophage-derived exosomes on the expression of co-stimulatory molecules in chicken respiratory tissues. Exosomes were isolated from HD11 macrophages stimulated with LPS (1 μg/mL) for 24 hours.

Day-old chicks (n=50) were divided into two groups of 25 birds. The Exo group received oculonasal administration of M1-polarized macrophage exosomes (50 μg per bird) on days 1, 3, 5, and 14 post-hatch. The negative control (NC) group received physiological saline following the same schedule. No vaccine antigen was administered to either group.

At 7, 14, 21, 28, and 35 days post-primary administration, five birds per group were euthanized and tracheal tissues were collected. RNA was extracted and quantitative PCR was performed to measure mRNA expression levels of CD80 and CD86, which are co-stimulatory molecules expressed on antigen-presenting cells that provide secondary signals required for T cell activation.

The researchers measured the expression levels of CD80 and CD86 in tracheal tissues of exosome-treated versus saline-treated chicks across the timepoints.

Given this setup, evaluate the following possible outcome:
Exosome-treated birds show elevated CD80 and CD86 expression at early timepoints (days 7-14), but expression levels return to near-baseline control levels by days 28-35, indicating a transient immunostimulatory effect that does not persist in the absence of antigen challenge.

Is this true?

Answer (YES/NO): NO